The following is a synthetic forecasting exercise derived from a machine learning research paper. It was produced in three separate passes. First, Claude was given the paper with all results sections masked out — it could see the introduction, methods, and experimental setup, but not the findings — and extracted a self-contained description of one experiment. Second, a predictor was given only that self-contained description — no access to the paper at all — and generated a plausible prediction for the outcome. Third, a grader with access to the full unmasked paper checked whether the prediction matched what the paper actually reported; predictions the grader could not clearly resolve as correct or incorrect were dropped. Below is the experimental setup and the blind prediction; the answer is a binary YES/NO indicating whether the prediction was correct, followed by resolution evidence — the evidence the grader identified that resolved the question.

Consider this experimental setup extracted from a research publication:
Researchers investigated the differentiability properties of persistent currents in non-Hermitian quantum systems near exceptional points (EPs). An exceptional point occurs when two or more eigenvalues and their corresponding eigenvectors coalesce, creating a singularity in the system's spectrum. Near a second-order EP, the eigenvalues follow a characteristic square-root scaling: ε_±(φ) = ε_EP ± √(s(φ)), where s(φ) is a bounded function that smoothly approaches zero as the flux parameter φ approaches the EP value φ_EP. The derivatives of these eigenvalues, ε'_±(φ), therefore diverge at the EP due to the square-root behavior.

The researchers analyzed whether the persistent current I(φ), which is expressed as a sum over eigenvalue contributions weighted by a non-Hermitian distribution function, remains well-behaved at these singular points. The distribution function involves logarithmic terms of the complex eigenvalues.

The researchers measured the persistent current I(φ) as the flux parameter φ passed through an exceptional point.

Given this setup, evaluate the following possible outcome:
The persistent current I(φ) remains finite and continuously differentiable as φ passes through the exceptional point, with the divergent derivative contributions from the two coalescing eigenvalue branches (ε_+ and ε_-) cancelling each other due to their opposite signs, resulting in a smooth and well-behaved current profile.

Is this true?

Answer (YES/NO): YES